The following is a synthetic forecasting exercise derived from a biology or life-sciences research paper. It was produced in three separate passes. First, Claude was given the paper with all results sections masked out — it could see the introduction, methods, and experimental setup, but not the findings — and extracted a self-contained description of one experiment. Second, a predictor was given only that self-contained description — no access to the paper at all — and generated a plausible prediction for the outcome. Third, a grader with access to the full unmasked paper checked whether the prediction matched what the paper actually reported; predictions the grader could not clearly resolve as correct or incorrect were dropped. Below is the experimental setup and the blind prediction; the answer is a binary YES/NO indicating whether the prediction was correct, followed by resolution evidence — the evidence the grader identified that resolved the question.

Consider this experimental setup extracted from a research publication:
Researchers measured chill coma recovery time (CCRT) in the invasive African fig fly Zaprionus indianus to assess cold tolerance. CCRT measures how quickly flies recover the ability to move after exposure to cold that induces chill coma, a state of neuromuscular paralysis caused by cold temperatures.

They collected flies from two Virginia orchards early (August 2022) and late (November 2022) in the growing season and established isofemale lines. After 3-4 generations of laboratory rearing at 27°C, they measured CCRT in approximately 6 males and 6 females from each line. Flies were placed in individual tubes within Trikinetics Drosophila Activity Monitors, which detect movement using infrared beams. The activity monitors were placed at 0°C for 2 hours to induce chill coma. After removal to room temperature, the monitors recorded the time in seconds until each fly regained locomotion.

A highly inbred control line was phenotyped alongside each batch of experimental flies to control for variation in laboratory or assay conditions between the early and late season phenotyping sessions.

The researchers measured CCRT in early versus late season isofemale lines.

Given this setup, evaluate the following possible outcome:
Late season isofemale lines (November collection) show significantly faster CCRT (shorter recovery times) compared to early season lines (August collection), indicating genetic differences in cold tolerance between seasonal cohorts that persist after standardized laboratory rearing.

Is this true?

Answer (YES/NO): NO